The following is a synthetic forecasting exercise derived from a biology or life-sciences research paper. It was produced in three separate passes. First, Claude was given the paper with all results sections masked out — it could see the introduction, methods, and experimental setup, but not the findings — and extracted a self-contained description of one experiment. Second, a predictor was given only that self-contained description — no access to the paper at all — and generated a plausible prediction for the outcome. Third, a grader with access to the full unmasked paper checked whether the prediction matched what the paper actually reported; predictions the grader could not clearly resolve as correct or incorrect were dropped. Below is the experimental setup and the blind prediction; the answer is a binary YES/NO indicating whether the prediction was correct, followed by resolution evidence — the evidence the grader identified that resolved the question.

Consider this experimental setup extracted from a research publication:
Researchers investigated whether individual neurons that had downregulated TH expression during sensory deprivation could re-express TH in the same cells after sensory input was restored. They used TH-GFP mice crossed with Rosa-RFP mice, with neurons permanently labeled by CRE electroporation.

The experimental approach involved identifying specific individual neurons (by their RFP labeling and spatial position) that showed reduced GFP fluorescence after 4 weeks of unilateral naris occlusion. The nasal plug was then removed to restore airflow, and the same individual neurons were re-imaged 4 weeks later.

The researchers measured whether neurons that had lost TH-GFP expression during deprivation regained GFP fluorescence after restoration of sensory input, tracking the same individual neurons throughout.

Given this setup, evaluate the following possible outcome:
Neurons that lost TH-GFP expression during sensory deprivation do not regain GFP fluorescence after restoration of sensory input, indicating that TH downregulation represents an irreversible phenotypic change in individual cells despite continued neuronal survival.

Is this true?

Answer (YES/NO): NO